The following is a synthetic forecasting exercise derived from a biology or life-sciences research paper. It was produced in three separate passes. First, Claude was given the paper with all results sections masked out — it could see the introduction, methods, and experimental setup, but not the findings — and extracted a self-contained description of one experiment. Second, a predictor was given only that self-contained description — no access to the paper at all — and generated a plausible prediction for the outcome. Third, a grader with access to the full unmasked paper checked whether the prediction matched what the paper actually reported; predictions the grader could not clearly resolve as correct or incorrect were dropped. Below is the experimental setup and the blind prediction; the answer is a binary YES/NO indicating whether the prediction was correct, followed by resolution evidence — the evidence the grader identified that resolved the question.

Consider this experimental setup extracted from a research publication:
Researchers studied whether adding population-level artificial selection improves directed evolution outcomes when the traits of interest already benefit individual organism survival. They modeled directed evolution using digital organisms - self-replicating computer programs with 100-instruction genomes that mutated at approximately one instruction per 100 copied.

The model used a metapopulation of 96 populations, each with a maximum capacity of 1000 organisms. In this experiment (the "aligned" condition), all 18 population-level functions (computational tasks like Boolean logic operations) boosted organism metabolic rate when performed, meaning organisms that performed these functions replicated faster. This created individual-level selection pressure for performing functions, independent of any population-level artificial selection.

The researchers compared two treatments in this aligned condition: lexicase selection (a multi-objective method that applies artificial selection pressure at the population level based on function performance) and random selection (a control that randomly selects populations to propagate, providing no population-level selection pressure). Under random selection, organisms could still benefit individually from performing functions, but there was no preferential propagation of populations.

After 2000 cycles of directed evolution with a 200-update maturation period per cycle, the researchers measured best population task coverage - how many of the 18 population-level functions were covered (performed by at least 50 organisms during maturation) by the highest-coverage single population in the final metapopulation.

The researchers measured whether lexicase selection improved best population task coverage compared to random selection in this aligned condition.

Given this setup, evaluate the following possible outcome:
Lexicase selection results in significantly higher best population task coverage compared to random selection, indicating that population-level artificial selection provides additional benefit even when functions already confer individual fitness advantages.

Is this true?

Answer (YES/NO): YES